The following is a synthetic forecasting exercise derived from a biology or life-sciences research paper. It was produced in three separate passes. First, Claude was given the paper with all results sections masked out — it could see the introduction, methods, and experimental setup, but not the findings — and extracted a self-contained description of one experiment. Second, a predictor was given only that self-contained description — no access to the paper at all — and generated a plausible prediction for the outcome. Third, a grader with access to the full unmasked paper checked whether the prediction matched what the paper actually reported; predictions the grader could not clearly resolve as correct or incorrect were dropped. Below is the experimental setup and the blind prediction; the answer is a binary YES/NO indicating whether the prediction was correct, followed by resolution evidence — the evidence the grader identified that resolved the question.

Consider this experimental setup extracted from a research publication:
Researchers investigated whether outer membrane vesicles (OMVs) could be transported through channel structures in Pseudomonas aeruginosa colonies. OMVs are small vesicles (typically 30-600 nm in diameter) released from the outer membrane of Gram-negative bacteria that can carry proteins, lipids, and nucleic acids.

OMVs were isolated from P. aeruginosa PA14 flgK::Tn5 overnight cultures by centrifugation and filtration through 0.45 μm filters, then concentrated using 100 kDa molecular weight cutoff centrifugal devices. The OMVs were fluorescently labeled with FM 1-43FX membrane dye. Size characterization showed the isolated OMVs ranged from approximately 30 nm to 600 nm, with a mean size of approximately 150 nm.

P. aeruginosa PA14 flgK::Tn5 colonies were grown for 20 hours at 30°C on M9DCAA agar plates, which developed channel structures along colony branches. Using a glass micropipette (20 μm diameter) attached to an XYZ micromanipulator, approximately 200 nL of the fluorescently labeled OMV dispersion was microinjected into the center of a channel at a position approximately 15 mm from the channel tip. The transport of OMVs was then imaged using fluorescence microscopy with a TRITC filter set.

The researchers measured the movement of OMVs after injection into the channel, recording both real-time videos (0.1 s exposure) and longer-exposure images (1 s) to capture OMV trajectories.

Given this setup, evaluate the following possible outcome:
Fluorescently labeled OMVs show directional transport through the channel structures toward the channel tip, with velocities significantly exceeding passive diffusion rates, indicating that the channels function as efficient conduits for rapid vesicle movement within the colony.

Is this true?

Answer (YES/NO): YES